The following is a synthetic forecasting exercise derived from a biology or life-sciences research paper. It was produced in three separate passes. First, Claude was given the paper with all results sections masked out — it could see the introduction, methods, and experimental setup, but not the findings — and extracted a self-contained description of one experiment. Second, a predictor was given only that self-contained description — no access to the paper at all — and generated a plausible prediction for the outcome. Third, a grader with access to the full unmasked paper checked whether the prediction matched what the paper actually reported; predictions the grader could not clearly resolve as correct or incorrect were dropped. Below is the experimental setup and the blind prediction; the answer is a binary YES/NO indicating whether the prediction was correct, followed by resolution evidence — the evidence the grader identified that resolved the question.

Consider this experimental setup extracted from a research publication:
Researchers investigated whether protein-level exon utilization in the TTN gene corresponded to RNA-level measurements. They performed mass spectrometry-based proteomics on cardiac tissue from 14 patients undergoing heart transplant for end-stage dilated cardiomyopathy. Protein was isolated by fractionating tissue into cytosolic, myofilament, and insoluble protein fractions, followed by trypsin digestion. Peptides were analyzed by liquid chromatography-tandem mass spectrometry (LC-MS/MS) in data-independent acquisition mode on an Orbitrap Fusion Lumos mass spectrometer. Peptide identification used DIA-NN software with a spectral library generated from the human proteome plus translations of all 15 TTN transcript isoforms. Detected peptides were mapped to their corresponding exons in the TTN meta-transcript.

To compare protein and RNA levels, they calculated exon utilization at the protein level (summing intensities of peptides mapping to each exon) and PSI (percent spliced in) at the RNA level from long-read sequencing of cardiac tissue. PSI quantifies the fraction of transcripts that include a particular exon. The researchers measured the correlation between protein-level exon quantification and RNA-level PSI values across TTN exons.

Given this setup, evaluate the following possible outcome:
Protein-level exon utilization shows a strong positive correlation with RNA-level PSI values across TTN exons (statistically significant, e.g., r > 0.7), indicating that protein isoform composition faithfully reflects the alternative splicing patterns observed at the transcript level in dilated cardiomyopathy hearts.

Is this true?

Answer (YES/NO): NO